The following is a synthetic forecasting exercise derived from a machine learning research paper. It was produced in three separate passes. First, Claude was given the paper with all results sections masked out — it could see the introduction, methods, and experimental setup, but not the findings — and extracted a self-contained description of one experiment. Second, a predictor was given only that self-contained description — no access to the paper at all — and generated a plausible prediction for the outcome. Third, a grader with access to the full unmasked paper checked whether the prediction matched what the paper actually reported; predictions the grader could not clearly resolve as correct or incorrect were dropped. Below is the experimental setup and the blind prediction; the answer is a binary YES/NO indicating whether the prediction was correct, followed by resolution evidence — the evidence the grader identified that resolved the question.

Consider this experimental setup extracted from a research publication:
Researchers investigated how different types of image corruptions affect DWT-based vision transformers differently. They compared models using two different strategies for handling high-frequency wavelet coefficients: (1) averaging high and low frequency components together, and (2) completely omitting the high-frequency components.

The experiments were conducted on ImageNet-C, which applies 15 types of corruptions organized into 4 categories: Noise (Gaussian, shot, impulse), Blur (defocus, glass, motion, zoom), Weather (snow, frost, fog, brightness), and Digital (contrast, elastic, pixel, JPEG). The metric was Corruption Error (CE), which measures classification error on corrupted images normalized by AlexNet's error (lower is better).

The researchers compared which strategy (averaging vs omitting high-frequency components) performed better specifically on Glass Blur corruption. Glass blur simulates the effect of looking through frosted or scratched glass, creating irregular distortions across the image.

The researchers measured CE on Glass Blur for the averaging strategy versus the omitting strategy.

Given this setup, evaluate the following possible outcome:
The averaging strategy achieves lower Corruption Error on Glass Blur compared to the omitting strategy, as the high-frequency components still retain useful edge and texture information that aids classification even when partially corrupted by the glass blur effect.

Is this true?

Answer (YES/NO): YES